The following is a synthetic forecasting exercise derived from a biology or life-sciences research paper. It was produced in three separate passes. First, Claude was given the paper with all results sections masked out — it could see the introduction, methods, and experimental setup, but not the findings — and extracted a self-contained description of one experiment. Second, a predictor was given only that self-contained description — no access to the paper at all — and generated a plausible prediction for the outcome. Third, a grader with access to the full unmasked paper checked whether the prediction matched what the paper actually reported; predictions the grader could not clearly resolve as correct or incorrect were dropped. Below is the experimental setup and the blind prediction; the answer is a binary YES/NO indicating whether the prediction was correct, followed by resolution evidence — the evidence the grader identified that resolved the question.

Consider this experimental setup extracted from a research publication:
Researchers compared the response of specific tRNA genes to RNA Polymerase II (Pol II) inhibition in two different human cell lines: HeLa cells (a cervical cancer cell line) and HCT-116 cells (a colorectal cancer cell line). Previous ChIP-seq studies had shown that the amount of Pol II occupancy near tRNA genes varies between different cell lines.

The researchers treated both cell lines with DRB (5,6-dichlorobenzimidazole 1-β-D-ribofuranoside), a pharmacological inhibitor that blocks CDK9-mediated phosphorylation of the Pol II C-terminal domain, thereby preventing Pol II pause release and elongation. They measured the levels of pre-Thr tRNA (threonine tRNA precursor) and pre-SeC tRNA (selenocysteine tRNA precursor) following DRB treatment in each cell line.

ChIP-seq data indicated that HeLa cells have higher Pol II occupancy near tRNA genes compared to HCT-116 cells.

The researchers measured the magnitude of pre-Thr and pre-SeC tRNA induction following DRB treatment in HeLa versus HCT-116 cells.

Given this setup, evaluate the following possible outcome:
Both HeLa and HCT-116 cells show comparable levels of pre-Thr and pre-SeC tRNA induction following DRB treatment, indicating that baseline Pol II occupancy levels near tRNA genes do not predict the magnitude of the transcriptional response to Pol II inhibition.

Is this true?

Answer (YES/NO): NO